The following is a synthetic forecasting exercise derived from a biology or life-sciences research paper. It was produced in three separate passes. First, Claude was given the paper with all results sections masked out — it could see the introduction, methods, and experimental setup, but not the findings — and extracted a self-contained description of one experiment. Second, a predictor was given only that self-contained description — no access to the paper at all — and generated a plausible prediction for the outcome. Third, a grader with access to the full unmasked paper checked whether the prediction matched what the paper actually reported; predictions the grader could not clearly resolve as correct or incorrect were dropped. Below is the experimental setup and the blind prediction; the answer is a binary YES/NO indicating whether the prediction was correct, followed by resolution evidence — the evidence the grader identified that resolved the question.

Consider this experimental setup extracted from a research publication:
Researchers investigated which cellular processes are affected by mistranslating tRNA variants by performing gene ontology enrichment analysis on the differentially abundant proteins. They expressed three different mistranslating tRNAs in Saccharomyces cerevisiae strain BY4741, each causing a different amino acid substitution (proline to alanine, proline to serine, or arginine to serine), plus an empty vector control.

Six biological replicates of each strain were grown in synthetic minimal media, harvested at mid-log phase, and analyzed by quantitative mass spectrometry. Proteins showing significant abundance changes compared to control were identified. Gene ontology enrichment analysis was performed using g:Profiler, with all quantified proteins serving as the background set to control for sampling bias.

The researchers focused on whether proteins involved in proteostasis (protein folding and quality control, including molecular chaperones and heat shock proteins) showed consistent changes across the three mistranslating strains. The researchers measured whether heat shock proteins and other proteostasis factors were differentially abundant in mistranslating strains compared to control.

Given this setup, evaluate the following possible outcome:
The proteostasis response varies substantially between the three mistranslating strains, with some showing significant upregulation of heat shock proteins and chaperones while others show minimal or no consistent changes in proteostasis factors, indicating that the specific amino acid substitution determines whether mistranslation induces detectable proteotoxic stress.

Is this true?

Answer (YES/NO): NO